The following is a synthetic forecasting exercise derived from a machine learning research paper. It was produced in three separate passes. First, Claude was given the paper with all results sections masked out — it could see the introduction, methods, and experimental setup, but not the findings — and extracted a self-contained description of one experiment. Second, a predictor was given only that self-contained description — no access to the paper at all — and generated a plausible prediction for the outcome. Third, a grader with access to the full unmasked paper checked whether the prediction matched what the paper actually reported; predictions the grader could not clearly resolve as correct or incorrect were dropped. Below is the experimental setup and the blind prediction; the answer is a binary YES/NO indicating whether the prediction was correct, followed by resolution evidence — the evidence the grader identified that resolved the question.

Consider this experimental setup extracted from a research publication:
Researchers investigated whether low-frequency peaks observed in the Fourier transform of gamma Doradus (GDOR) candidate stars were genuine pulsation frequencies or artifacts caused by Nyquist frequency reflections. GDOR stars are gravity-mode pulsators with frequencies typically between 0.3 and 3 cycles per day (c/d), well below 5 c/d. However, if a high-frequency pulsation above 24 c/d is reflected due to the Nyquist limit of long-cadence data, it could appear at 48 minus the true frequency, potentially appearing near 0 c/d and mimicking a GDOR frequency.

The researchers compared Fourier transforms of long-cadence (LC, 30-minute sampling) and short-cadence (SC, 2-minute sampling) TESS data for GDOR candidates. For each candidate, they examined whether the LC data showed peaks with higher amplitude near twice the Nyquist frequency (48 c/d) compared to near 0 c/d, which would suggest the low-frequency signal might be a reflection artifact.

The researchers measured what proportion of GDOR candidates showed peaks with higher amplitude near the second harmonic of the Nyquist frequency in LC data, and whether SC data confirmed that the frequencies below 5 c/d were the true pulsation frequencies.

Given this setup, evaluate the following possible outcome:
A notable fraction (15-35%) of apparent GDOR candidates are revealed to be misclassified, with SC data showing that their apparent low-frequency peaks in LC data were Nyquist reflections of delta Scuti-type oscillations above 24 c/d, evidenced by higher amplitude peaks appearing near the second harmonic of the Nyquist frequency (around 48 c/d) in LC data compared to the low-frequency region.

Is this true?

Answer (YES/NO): NO